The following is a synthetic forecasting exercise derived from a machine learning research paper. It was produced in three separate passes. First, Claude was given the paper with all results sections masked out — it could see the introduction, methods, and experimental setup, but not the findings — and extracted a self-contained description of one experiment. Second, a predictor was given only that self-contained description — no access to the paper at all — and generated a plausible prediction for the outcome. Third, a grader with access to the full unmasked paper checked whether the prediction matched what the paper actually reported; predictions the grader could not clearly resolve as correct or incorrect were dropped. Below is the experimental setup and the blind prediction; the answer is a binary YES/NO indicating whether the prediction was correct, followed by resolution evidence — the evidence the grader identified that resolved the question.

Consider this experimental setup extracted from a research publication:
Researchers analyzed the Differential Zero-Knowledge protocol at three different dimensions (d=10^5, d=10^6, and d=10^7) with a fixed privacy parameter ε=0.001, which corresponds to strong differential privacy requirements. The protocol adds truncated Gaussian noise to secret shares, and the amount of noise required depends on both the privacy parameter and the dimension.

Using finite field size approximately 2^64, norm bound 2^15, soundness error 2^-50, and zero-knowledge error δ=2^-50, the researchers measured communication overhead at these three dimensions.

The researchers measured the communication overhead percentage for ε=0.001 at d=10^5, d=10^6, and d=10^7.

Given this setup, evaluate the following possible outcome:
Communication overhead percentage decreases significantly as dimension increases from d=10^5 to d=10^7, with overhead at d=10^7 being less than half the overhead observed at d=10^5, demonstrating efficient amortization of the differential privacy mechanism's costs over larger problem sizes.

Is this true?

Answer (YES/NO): NO